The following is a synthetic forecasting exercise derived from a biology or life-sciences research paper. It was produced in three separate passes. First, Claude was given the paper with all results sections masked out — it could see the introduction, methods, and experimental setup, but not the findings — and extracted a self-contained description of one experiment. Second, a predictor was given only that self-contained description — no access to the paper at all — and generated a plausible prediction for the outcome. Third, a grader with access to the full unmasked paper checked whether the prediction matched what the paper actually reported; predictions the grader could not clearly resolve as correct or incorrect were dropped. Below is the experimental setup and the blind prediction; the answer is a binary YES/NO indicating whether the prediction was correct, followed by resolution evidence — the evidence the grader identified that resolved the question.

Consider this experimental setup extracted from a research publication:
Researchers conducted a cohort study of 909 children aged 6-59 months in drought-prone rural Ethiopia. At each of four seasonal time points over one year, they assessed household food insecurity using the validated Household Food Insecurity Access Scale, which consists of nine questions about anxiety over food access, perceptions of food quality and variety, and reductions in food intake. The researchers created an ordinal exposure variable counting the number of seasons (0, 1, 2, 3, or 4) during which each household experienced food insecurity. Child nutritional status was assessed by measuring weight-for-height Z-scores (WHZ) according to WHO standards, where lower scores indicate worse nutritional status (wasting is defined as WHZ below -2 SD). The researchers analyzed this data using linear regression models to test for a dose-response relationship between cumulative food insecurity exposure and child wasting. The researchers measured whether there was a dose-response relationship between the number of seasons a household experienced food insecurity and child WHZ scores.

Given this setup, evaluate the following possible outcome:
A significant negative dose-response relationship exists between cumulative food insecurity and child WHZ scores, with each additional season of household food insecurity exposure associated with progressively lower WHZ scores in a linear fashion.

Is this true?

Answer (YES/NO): YES